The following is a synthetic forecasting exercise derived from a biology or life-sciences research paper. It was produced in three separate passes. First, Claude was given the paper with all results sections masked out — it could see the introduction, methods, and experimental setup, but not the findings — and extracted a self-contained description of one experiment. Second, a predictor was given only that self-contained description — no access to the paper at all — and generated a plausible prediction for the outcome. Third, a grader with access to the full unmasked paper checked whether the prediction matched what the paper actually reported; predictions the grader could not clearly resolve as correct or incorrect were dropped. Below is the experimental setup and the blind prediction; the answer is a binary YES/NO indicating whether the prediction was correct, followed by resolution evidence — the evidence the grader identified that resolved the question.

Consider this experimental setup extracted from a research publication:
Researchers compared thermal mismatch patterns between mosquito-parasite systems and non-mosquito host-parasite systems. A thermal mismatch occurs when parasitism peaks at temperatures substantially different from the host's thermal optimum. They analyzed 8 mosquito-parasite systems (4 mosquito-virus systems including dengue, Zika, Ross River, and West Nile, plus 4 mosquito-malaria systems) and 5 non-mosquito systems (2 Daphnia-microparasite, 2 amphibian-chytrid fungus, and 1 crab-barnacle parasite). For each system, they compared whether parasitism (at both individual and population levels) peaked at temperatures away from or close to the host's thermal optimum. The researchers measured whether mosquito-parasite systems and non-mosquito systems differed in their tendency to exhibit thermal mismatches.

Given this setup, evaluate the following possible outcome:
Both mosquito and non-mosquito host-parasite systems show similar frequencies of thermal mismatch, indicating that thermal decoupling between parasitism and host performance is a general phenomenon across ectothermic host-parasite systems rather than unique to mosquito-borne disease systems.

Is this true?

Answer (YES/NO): NO